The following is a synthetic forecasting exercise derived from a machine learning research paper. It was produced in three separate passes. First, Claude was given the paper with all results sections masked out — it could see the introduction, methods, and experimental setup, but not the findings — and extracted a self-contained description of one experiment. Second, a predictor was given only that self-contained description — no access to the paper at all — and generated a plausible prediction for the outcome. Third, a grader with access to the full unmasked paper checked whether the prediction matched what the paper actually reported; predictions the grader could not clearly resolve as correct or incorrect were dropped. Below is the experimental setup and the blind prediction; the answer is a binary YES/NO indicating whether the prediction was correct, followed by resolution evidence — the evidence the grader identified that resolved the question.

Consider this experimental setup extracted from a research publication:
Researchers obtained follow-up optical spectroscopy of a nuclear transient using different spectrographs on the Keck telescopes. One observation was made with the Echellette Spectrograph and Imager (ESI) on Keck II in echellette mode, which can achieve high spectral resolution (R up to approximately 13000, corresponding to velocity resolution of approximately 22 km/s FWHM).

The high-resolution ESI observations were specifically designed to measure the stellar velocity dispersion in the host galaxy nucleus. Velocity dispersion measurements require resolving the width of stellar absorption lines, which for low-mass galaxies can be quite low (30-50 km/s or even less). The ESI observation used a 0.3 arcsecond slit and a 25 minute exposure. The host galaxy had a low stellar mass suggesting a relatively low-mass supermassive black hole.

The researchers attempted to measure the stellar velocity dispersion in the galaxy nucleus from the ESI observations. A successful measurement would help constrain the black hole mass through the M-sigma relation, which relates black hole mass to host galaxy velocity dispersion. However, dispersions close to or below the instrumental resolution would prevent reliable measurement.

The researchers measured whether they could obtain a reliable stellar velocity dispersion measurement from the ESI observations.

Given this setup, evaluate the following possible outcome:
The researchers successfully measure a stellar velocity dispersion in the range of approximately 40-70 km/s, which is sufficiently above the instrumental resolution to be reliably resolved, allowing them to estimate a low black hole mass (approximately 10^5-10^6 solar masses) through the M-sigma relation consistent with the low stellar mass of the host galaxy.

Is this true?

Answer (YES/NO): NO